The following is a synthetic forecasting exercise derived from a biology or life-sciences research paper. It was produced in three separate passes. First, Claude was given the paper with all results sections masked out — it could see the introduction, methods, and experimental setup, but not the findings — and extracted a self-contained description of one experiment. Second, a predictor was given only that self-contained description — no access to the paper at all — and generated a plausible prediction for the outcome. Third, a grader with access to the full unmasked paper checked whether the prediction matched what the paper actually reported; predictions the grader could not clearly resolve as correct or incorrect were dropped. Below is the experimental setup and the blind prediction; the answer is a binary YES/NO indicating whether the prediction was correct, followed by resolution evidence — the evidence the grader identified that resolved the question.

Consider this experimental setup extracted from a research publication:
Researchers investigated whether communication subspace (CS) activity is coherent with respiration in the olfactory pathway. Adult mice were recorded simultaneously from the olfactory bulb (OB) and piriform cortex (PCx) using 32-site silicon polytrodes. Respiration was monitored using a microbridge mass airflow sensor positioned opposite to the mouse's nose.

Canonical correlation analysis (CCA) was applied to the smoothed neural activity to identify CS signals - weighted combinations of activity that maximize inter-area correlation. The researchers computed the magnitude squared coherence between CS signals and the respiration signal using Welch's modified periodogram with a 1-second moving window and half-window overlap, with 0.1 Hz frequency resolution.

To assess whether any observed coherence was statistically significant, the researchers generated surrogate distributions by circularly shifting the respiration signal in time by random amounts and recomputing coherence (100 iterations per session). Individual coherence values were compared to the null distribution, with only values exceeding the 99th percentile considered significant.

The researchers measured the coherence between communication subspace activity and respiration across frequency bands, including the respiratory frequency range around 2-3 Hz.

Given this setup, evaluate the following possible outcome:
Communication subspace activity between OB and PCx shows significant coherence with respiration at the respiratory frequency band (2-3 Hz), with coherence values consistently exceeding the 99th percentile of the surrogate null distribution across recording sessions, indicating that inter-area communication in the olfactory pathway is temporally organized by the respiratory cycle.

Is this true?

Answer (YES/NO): YES